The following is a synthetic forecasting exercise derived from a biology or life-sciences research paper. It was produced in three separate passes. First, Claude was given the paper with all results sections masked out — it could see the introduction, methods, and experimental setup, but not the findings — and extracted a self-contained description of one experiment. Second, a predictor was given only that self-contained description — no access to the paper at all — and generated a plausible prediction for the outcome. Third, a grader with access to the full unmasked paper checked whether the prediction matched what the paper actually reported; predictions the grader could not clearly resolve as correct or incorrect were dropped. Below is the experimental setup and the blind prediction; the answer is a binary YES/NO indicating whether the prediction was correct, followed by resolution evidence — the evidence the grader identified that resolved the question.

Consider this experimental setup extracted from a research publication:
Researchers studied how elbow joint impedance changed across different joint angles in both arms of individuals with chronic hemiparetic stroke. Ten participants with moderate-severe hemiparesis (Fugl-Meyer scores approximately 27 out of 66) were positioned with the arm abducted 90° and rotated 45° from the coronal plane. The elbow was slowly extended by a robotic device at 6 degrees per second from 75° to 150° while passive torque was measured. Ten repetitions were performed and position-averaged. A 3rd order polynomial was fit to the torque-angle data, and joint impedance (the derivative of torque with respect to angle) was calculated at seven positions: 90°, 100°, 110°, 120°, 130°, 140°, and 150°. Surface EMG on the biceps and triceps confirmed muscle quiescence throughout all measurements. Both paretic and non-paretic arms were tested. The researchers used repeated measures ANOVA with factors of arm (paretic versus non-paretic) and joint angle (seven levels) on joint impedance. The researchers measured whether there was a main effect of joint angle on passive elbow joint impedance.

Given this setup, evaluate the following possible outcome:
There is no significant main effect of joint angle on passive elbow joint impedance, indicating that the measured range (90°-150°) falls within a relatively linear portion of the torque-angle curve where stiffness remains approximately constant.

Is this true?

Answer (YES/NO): NO